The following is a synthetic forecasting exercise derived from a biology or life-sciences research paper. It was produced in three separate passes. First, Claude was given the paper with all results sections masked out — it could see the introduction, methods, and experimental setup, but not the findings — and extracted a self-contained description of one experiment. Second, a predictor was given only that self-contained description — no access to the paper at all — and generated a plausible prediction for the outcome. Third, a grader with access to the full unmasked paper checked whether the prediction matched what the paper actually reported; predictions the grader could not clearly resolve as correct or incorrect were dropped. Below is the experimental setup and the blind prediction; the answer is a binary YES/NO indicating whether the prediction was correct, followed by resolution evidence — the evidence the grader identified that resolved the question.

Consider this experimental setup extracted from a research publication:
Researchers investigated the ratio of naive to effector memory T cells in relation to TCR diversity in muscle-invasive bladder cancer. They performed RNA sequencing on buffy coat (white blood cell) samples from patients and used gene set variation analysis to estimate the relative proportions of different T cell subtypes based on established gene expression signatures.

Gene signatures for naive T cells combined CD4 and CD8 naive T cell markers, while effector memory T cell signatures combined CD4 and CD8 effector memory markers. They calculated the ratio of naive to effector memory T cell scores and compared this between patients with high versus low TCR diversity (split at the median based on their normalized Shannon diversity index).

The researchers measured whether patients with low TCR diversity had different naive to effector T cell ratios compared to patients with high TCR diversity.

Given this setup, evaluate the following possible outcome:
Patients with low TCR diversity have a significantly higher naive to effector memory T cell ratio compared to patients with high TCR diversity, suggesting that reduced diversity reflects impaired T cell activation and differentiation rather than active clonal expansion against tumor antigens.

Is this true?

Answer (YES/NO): NO